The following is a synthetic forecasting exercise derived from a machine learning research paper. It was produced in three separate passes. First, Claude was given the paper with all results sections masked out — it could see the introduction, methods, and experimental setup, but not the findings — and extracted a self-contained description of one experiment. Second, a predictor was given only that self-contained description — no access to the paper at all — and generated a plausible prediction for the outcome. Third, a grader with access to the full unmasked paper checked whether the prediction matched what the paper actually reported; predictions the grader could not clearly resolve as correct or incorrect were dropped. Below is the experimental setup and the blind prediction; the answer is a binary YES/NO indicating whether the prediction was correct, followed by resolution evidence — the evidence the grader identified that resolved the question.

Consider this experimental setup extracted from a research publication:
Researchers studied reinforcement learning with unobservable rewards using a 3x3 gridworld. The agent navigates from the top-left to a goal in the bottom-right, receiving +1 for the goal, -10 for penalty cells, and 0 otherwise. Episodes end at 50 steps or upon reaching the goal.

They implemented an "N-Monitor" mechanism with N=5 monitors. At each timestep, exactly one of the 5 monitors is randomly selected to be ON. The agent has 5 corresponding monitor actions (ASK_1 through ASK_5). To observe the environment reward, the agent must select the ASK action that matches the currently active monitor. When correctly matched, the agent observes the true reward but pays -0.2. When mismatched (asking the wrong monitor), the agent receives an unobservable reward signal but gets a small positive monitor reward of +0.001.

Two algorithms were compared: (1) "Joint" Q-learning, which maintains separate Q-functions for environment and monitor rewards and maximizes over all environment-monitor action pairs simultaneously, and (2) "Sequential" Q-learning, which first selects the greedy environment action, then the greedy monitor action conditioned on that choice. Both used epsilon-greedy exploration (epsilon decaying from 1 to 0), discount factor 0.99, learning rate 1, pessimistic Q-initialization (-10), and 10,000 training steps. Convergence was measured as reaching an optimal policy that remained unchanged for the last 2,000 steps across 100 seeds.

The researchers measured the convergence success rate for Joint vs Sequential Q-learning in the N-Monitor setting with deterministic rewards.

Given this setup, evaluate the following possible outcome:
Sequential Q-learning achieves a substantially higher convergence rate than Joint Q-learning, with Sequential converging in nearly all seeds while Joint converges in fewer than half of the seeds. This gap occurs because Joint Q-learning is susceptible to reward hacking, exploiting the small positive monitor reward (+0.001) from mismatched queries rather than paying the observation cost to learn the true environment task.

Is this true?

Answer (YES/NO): YES